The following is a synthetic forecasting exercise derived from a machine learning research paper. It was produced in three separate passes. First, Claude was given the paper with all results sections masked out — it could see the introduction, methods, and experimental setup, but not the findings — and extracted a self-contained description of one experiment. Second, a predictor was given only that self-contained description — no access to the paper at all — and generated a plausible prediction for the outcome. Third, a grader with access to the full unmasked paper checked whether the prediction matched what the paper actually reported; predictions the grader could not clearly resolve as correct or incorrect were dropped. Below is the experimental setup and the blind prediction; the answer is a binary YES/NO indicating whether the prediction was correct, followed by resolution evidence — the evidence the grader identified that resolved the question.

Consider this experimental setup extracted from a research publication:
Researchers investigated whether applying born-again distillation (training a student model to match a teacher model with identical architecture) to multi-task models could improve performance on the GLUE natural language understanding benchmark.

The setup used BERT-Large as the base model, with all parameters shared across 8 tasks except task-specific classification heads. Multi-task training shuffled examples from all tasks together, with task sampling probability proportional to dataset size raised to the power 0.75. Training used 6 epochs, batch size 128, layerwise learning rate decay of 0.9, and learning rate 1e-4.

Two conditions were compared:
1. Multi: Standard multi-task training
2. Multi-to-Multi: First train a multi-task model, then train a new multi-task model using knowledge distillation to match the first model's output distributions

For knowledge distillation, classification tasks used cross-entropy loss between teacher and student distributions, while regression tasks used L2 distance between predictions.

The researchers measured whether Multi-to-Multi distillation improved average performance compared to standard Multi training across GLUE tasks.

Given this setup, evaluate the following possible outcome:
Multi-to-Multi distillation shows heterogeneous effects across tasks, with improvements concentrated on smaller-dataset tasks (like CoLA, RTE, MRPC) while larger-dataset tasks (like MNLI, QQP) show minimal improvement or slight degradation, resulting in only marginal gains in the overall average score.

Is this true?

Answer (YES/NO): NO